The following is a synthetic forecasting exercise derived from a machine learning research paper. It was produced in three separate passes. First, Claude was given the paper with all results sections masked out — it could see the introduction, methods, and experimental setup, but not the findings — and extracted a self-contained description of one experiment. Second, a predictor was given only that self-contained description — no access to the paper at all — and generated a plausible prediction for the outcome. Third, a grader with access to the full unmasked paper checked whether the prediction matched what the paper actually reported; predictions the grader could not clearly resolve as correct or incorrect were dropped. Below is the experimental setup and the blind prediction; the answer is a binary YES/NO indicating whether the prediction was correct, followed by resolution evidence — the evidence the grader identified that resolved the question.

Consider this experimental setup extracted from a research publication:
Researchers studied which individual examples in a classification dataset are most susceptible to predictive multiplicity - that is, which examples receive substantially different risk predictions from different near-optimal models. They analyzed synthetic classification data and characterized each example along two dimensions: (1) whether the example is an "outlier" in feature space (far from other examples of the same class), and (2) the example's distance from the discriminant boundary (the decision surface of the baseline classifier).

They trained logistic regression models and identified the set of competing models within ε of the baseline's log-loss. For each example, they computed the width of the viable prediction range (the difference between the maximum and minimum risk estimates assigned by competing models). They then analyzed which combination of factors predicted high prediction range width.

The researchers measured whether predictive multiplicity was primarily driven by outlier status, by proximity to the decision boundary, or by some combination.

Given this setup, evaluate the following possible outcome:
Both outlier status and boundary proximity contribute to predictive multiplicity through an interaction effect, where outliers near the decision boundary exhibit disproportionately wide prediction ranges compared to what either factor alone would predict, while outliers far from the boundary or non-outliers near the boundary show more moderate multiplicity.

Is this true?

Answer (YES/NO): YES